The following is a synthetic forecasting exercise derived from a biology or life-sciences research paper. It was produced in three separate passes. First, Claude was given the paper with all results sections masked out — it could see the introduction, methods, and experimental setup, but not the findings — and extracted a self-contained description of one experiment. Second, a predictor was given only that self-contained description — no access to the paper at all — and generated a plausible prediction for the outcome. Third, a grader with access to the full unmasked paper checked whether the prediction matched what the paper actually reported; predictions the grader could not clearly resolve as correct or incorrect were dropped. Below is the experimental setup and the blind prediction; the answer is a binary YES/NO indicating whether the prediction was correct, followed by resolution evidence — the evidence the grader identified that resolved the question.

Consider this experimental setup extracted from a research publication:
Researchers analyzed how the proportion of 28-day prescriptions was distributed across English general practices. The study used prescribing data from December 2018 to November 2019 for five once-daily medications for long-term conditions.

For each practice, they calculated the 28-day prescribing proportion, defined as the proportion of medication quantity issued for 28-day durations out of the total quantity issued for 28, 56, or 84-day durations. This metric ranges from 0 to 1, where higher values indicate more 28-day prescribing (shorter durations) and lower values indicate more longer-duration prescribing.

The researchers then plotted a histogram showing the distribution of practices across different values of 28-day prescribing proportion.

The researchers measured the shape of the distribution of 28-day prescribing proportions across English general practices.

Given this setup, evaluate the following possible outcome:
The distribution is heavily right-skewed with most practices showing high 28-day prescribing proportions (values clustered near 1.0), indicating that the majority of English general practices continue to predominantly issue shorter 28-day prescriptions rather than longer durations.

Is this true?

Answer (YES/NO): NO